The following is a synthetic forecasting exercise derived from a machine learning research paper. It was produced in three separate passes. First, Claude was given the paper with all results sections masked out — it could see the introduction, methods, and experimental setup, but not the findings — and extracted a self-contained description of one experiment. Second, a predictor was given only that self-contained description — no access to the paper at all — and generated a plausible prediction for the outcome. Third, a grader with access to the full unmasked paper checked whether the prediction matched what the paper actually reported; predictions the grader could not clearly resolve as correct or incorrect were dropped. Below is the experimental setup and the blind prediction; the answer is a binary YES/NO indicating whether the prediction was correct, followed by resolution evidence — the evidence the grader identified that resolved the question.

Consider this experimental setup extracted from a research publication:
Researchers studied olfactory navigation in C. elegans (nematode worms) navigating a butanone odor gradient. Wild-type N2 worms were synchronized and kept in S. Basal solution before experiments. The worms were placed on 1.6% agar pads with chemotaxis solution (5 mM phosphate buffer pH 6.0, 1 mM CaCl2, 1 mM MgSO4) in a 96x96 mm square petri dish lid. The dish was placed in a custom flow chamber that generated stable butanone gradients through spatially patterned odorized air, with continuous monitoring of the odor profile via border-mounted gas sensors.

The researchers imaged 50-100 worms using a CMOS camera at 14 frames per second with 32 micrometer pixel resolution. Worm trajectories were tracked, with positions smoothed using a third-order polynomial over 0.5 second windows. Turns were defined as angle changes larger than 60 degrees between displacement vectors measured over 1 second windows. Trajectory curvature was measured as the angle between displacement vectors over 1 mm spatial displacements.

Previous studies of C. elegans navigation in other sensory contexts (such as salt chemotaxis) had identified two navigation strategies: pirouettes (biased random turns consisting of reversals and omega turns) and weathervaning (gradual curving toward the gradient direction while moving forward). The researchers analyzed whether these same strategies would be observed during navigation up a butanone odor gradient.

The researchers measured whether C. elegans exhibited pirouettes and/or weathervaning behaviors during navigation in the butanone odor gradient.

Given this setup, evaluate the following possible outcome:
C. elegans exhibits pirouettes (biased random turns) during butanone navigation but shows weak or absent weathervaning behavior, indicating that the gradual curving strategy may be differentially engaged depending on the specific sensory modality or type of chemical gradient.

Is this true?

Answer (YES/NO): NO